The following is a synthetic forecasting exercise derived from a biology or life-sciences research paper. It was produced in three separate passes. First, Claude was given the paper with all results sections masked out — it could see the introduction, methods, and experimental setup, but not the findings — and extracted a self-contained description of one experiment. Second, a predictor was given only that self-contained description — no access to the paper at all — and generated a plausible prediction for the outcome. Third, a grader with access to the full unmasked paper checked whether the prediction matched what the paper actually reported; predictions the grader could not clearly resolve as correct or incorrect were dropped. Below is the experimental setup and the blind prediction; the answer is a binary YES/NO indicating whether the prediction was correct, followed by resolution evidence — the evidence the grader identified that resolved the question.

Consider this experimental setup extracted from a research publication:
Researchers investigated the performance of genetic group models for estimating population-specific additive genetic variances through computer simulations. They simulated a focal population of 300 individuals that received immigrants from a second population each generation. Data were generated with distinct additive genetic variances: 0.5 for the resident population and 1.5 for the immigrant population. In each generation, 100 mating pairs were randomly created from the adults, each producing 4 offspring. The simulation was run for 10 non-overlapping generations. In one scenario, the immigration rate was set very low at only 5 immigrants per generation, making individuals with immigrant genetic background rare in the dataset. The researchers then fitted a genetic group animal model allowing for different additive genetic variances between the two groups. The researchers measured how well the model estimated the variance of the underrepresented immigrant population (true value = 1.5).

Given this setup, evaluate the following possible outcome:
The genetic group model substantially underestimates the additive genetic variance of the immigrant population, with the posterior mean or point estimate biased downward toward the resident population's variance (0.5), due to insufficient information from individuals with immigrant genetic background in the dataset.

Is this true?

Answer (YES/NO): YES